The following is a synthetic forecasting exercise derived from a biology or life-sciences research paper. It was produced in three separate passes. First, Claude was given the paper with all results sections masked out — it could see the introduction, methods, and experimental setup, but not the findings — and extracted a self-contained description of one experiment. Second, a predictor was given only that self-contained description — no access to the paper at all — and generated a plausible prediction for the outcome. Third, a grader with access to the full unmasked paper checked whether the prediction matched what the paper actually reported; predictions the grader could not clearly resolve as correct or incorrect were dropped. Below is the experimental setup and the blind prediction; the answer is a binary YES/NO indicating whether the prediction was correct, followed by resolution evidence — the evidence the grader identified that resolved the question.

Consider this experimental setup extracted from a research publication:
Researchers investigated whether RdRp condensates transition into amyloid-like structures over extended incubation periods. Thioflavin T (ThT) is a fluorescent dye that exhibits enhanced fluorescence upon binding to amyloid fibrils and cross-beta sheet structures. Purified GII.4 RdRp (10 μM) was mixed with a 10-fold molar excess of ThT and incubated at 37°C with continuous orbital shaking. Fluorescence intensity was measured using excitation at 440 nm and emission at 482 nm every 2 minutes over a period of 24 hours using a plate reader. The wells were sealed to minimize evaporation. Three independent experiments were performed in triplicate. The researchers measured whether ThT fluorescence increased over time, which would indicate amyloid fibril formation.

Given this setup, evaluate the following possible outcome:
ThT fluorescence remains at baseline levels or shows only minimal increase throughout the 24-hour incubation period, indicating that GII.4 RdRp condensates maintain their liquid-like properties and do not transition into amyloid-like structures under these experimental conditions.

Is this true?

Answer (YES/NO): NO